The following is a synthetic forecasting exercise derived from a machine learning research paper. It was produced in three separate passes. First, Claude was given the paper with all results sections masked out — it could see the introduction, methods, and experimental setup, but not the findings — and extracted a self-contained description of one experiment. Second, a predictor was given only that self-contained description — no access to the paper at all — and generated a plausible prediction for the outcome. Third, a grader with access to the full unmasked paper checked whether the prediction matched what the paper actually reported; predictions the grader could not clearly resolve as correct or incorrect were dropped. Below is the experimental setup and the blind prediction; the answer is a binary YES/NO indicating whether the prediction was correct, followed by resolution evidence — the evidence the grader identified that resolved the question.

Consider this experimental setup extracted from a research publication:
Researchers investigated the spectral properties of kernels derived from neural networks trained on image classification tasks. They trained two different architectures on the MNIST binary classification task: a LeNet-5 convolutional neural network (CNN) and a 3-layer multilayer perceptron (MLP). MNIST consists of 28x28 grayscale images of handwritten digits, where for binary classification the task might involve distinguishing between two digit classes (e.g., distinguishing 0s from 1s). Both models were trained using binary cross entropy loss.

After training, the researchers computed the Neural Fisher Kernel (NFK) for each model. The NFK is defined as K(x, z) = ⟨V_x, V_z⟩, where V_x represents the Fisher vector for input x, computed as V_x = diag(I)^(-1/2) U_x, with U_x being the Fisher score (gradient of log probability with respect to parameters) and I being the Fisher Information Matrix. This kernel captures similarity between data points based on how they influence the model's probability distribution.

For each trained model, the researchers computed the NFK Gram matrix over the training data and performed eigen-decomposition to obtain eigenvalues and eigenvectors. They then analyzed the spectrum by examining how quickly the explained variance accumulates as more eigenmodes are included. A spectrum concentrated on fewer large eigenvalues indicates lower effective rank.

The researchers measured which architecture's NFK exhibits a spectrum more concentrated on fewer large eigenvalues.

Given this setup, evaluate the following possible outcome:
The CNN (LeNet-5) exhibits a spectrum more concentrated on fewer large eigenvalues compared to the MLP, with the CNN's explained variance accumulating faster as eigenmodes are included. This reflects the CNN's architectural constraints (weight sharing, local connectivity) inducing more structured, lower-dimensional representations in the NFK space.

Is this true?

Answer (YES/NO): YES